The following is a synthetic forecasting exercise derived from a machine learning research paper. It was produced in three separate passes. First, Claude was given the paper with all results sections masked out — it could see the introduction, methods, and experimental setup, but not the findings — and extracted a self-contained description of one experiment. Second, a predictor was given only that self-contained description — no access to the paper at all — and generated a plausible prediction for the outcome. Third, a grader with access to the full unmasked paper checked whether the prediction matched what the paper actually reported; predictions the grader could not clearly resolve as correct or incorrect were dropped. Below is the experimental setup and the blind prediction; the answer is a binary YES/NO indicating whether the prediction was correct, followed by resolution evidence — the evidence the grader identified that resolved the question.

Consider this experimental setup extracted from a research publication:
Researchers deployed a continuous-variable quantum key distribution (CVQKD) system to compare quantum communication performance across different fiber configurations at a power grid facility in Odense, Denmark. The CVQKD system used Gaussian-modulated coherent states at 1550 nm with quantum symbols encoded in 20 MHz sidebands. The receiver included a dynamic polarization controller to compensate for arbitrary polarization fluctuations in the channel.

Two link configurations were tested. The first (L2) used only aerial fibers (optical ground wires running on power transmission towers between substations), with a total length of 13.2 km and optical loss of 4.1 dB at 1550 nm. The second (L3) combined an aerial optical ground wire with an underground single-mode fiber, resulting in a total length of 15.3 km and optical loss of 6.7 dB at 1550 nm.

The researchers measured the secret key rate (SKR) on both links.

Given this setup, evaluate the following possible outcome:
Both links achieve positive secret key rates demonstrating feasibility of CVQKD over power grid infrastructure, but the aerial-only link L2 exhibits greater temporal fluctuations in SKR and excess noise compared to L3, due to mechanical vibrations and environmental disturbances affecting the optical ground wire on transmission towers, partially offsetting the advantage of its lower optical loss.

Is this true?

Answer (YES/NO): NO